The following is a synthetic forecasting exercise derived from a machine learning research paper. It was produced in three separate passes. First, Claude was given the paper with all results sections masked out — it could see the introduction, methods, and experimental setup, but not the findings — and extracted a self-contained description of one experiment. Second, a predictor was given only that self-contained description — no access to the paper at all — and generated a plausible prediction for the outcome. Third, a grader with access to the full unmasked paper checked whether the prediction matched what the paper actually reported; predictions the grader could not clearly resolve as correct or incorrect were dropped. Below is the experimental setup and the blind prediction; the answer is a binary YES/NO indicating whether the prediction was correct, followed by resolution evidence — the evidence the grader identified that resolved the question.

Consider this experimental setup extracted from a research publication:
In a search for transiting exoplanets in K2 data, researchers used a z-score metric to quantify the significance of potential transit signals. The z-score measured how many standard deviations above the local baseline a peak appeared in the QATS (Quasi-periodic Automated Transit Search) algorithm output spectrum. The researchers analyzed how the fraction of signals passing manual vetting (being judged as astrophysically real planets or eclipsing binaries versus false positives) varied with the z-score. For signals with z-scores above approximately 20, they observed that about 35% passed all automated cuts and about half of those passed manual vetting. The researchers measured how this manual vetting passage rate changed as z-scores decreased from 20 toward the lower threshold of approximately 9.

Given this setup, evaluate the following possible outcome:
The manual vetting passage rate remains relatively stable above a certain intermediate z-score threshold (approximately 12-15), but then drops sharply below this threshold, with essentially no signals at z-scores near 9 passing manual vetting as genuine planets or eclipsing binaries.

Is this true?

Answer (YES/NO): NO